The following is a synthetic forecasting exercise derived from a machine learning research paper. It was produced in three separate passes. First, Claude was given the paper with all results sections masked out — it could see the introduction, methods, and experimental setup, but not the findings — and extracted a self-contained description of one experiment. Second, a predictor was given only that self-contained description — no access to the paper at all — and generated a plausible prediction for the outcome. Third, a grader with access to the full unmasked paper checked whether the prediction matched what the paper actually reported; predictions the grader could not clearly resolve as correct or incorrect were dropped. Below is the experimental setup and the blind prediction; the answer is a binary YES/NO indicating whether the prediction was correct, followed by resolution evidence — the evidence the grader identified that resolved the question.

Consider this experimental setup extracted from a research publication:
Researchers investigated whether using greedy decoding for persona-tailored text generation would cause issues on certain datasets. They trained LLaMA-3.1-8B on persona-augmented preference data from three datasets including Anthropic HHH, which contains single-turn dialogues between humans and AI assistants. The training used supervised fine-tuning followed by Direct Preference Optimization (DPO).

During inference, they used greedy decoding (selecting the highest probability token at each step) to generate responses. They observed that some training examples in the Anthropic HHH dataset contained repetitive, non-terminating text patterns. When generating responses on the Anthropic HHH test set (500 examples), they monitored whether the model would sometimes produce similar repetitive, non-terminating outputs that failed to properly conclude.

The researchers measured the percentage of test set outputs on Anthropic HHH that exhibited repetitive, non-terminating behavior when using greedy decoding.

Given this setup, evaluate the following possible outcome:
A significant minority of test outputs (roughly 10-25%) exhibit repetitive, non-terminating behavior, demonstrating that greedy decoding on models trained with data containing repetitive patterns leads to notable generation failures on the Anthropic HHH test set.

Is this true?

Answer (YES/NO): YES